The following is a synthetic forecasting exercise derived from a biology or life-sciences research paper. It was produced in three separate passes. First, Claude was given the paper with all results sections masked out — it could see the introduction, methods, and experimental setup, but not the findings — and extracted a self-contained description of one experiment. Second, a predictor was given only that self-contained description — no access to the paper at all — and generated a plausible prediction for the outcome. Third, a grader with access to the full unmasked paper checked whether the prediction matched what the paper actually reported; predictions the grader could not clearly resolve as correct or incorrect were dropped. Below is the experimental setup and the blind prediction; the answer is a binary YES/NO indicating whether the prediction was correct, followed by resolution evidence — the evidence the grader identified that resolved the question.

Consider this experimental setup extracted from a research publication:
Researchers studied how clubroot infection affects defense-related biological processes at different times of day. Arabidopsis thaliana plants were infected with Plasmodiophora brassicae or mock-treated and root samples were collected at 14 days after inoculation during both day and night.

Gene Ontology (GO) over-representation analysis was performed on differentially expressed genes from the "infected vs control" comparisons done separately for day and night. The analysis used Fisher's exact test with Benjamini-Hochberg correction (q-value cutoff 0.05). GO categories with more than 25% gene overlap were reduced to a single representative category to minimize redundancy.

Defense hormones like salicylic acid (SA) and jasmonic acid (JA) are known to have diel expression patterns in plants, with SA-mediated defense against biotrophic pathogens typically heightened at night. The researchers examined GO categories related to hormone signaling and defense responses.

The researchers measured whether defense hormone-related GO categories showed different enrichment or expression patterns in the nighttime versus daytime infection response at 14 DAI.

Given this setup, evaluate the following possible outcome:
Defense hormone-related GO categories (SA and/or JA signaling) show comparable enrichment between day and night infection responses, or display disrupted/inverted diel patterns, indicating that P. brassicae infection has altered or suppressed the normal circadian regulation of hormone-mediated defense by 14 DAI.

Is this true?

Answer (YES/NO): YES